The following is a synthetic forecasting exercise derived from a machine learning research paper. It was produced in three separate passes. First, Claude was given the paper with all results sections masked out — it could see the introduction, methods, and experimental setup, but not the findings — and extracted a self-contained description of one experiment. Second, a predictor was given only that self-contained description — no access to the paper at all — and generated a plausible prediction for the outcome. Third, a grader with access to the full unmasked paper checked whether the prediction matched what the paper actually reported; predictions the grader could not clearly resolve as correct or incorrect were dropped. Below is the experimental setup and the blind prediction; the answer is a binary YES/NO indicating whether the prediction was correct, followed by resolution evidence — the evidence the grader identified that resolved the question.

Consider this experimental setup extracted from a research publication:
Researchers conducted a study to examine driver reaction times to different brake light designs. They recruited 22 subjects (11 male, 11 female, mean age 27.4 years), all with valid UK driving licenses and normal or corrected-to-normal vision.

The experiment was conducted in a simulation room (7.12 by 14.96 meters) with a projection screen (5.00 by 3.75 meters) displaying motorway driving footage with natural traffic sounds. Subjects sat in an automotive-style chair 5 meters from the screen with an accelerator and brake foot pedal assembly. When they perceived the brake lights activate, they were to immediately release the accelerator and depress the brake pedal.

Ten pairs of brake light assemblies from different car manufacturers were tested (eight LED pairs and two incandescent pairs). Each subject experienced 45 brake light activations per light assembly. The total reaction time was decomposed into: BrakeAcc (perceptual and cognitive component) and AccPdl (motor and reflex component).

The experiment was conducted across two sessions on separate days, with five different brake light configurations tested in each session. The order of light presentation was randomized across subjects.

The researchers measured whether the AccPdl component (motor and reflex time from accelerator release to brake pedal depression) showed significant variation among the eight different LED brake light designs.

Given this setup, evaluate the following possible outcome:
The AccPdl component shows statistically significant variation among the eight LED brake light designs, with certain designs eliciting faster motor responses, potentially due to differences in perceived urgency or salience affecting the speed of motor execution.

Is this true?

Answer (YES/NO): NO